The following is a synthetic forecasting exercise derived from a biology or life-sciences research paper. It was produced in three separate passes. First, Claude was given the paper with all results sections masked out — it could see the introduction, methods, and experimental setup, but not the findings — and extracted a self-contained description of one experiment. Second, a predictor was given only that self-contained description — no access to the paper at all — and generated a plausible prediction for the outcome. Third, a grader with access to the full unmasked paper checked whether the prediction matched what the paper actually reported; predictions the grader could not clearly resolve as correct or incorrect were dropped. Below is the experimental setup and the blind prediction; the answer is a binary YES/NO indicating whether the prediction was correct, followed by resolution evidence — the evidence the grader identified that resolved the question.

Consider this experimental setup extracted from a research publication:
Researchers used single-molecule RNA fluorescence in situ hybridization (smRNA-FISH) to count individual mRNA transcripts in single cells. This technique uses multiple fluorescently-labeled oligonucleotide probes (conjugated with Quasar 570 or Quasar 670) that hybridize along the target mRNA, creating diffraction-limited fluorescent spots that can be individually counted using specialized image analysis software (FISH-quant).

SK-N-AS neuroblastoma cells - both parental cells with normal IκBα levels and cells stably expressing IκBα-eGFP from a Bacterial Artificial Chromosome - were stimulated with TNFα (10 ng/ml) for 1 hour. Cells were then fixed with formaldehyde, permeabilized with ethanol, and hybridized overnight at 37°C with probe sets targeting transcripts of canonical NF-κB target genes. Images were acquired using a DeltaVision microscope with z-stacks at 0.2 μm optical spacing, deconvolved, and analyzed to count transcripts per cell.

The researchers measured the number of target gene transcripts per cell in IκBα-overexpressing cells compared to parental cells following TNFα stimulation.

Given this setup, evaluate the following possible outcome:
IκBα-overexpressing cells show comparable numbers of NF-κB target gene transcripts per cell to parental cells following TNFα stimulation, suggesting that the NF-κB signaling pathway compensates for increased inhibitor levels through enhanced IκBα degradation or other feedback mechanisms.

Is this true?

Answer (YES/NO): NO